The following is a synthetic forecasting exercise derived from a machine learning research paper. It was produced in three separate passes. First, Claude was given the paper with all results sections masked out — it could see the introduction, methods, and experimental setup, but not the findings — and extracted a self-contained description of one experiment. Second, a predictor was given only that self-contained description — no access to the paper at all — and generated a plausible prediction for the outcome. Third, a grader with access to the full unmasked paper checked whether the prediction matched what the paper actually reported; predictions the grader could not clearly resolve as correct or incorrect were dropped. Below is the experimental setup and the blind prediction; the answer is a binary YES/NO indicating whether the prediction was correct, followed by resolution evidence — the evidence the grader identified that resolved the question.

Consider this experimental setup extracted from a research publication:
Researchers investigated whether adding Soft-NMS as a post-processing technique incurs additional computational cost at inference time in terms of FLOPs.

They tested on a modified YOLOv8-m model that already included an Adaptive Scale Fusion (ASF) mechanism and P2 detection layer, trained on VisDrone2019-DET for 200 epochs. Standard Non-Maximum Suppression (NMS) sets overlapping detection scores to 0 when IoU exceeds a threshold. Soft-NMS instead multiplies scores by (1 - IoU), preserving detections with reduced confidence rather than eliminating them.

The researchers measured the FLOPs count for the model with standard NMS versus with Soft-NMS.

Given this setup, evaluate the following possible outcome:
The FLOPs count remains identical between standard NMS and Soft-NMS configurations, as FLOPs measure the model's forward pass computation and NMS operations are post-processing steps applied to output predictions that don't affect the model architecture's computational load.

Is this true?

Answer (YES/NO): YES